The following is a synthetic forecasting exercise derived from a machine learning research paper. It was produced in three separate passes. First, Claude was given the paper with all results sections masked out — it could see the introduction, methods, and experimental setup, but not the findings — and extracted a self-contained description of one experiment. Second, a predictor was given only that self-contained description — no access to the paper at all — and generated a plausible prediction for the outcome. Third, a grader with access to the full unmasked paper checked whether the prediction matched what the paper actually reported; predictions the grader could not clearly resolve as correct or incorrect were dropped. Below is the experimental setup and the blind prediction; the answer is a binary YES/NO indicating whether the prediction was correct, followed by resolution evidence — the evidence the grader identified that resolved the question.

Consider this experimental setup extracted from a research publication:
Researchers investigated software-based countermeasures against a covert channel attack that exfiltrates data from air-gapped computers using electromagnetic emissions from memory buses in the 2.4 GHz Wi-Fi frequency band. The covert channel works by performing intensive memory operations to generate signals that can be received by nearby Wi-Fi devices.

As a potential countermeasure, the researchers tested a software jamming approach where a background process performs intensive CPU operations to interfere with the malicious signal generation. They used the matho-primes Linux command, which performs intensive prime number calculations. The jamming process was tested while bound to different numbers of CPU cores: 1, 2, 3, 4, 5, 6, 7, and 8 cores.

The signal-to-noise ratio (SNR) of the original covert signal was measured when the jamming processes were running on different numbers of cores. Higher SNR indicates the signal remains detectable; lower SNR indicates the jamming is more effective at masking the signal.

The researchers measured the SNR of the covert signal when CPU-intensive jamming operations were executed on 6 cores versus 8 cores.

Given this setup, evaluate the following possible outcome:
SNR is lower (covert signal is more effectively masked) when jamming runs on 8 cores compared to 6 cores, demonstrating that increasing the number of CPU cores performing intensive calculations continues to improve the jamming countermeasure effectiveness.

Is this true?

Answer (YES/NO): YES